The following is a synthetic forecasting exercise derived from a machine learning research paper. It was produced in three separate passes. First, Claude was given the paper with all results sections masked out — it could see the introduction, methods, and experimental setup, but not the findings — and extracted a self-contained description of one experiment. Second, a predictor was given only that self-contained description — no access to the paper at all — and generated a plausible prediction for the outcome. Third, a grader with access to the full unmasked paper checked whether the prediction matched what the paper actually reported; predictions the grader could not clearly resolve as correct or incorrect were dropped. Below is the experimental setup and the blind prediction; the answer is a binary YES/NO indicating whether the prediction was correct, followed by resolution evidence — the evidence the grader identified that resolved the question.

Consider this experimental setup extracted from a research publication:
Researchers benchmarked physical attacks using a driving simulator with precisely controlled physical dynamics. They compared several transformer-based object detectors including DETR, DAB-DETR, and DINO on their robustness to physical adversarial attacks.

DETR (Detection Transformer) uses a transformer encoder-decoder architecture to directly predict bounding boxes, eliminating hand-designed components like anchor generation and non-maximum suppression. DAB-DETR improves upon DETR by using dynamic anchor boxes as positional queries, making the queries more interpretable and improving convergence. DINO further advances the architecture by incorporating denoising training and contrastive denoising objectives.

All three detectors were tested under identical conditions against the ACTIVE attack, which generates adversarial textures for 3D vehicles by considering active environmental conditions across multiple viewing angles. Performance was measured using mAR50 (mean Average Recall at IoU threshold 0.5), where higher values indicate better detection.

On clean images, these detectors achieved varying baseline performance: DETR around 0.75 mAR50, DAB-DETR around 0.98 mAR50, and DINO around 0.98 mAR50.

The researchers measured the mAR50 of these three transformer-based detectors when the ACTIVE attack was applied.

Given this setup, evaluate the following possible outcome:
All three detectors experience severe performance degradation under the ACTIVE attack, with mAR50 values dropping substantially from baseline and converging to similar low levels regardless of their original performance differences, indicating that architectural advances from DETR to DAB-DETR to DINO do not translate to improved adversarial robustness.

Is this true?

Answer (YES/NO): NO